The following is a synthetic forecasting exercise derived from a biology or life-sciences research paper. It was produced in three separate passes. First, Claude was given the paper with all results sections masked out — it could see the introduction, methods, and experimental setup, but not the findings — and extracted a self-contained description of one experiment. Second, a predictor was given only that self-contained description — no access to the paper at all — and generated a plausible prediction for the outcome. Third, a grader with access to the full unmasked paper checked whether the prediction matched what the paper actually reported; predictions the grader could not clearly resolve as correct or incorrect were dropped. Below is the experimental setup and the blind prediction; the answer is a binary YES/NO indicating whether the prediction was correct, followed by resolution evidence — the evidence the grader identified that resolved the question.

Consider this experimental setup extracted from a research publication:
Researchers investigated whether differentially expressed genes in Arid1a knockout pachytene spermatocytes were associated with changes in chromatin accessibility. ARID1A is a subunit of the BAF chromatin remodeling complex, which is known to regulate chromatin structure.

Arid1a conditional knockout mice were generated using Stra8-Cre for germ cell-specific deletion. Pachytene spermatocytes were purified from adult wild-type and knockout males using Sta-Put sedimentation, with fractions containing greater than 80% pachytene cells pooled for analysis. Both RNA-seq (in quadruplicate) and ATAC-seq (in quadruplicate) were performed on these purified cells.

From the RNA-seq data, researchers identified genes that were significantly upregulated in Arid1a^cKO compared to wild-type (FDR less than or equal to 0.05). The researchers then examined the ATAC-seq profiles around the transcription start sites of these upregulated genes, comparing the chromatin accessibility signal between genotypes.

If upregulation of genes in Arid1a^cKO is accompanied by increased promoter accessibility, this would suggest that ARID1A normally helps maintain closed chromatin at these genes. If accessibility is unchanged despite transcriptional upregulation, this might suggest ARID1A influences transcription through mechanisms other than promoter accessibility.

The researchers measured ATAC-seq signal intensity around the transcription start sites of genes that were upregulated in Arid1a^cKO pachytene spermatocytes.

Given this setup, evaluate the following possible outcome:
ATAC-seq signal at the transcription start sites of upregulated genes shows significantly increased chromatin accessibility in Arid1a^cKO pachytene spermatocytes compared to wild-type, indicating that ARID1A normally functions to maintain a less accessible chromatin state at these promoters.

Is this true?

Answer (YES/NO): YES